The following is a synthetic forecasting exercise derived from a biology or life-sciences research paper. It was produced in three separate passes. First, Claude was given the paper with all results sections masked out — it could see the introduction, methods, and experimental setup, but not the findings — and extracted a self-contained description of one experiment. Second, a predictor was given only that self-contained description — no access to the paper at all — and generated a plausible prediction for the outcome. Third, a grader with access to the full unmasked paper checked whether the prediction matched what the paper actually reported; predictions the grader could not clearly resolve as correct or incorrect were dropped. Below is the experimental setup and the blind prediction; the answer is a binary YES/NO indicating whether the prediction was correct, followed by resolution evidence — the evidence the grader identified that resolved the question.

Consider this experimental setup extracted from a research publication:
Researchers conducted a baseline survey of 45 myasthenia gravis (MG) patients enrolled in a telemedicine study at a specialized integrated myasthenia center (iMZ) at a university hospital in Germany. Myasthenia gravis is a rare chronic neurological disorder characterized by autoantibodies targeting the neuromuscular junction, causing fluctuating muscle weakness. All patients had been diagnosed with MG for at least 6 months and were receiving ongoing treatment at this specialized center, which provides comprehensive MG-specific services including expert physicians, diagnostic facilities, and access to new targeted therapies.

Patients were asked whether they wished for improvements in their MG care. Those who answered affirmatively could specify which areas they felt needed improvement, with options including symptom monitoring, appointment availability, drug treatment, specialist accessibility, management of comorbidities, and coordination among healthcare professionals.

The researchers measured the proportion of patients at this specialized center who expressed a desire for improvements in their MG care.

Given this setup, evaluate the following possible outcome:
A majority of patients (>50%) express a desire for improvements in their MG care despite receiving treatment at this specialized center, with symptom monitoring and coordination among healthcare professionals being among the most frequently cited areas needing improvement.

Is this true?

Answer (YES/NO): NO